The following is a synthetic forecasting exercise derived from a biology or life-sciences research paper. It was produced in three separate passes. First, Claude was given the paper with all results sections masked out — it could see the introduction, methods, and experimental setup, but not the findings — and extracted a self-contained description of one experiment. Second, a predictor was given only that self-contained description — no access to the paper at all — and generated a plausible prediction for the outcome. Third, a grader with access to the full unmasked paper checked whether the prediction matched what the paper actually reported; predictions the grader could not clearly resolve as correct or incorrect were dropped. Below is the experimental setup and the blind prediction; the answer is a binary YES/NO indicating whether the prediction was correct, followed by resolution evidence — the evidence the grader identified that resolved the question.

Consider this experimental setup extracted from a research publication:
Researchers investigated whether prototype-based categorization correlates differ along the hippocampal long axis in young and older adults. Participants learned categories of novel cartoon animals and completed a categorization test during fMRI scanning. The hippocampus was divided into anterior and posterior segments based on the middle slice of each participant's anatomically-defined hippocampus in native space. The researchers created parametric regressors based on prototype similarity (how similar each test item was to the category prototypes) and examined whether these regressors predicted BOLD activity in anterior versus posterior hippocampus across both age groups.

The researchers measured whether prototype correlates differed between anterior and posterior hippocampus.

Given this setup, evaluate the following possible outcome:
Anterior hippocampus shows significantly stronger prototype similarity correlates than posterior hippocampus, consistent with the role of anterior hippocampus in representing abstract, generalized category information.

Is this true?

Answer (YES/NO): NO